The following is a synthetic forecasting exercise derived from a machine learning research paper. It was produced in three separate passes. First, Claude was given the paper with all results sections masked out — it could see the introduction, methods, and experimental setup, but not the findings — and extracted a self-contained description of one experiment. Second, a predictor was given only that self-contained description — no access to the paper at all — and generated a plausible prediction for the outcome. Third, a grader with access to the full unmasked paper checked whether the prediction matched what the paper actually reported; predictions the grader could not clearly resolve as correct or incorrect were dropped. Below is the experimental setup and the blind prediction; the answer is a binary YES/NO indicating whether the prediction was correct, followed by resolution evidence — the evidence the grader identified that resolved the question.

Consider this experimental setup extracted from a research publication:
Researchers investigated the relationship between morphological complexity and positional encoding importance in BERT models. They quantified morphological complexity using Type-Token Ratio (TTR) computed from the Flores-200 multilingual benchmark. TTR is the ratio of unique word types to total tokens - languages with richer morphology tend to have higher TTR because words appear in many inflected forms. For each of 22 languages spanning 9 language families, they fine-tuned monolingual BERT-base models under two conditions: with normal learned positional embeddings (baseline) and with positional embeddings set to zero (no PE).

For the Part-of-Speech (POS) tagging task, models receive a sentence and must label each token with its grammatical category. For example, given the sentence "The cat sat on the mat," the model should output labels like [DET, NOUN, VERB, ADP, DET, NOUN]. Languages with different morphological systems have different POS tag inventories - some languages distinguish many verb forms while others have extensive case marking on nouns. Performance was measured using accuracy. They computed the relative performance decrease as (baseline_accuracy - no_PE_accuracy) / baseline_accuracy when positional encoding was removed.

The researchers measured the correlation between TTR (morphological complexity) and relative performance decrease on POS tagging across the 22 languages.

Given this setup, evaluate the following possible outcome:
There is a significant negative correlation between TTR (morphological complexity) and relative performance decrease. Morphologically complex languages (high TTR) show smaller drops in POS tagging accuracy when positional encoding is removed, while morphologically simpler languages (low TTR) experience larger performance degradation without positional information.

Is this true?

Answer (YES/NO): YES